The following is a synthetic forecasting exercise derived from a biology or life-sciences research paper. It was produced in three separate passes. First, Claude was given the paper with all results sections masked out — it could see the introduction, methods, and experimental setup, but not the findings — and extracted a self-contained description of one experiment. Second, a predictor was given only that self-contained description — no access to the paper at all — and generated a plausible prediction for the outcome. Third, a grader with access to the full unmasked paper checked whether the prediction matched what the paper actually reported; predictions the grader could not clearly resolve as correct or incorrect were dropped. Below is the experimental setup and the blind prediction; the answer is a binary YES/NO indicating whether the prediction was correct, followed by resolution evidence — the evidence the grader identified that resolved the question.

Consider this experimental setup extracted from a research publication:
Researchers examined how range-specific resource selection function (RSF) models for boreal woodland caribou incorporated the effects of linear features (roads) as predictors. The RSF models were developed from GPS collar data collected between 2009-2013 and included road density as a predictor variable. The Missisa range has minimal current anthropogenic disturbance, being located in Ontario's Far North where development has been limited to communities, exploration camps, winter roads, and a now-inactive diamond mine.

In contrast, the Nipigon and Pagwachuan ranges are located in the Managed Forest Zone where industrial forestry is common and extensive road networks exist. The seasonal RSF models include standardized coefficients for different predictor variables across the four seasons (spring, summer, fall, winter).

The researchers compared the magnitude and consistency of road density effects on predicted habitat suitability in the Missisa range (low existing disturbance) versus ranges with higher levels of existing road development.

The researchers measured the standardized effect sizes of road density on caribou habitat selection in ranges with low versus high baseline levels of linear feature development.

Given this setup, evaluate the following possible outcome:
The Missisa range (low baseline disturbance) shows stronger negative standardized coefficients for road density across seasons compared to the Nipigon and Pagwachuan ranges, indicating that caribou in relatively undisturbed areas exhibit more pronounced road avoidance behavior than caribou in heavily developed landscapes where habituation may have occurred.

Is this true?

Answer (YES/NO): YES